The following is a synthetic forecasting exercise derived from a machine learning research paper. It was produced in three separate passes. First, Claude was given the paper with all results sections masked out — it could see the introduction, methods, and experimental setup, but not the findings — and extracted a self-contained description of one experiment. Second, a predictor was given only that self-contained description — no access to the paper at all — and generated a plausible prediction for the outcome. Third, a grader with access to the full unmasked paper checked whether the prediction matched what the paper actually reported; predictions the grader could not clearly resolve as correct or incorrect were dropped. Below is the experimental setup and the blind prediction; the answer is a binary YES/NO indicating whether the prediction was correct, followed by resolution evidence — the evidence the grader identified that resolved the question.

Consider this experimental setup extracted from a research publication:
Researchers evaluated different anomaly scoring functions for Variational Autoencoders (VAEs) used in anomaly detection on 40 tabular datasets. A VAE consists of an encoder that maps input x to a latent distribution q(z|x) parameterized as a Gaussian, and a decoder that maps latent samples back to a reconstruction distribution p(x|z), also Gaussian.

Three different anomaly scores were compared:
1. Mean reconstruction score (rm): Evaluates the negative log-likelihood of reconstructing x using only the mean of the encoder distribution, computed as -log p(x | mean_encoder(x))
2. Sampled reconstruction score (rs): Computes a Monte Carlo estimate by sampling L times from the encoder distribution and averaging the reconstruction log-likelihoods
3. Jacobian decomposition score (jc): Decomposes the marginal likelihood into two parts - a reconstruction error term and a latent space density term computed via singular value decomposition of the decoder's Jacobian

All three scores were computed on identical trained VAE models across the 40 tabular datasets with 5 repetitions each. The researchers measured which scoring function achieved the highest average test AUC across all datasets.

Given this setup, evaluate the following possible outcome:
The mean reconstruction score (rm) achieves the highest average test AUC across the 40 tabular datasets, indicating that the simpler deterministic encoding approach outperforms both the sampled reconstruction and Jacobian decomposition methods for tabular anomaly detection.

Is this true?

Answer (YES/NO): NO